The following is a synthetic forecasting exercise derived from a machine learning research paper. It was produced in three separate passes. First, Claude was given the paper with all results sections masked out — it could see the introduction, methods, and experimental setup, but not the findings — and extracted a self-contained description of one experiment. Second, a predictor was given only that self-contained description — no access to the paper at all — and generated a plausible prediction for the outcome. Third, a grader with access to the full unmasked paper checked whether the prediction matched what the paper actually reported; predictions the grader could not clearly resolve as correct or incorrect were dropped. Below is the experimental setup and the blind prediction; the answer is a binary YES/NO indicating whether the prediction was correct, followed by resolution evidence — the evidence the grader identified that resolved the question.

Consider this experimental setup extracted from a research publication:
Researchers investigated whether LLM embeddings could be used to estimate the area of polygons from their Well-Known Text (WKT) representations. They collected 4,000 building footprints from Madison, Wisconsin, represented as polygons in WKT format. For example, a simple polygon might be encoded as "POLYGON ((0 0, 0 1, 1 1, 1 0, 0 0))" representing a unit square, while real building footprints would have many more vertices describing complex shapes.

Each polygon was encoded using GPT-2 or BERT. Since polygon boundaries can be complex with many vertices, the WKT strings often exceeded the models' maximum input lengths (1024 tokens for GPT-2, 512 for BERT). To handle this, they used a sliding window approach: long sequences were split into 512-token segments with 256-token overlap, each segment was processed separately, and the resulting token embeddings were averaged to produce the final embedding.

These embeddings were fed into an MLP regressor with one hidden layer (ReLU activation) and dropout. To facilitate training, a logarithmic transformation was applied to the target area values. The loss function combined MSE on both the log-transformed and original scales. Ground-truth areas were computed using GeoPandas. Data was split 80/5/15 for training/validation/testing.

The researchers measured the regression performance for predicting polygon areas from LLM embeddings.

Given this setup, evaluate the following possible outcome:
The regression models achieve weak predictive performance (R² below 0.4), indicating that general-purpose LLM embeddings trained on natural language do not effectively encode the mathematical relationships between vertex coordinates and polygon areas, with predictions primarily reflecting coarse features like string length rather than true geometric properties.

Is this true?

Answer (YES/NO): NO